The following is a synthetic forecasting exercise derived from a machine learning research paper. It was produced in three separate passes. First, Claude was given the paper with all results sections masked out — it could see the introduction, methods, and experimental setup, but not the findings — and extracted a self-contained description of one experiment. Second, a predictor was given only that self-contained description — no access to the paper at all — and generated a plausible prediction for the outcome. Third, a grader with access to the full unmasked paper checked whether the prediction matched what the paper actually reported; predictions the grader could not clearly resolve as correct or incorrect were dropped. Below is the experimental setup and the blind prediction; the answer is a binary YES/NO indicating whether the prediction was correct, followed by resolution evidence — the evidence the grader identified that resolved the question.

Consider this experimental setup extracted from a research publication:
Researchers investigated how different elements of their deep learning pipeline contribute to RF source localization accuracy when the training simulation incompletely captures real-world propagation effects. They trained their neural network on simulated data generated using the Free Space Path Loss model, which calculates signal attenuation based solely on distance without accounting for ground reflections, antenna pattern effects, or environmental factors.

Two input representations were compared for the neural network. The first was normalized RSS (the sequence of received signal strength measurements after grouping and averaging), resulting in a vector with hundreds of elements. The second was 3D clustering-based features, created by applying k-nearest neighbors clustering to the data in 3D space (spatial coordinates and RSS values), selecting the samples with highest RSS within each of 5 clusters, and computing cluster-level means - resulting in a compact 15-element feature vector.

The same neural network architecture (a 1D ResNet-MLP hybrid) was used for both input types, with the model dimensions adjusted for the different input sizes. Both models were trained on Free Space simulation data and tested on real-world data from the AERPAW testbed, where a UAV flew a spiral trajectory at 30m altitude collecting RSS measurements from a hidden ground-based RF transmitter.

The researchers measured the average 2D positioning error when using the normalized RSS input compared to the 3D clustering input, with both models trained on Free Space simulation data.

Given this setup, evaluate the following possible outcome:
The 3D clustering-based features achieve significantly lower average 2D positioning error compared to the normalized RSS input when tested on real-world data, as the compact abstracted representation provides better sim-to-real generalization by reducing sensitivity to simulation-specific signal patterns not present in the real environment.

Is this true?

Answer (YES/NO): NO